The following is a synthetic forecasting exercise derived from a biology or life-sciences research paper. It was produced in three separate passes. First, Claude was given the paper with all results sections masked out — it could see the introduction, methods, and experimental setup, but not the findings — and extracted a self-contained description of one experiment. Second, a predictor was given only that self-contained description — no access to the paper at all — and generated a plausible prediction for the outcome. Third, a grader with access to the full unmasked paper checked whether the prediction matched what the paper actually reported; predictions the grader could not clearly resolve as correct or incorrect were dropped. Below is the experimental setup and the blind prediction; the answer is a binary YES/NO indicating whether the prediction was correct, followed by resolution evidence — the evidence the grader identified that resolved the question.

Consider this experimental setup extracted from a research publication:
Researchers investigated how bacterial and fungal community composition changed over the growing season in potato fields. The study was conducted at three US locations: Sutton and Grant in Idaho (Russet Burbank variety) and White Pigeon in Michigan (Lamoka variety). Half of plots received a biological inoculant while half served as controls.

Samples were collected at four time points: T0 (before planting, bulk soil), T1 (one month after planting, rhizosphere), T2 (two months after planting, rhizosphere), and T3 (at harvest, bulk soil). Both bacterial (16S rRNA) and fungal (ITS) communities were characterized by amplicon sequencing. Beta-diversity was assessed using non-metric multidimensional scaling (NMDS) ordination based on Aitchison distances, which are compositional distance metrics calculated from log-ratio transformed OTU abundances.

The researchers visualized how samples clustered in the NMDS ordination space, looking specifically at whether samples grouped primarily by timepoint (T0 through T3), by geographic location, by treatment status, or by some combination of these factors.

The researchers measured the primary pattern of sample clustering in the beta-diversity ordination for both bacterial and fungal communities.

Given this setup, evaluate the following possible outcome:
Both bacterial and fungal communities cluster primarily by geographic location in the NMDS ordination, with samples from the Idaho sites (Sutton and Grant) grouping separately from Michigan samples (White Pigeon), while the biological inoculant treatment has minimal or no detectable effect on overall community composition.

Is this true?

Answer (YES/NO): NO